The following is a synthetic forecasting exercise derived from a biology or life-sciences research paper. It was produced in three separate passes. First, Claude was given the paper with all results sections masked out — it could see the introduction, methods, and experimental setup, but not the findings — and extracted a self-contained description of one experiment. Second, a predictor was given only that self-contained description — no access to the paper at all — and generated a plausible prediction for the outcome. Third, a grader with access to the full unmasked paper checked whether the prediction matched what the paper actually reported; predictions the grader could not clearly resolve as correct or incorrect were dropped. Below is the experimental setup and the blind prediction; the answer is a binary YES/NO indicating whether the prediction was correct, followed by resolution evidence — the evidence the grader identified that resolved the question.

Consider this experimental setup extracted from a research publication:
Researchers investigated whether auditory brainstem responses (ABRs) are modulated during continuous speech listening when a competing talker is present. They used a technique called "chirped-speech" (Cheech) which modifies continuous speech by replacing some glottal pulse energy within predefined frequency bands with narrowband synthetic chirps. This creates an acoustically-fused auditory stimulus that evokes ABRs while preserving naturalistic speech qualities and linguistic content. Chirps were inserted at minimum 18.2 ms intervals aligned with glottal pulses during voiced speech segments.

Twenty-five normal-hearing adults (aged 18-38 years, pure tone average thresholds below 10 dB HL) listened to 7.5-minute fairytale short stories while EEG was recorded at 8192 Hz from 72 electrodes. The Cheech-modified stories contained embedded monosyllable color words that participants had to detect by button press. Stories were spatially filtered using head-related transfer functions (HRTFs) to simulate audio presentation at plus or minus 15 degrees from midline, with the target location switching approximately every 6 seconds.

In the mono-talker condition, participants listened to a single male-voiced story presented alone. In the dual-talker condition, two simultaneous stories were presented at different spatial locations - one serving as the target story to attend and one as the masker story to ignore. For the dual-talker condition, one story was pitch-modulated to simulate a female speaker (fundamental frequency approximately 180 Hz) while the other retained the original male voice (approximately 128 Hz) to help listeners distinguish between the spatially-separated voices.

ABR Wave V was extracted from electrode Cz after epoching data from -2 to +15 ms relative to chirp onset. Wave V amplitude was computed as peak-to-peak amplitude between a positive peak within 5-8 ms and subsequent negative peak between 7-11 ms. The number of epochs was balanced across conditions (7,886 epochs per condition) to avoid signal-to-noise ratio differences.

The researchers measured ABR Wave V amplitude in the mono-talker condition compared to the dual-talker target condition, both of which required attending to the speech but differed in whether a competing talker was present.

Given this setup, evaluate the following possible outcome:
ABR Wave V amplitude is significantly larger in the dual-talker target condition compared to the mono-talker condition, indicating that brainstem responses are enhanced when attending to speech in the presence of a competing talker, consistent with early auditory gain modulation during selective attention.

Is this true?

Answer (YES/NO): NO